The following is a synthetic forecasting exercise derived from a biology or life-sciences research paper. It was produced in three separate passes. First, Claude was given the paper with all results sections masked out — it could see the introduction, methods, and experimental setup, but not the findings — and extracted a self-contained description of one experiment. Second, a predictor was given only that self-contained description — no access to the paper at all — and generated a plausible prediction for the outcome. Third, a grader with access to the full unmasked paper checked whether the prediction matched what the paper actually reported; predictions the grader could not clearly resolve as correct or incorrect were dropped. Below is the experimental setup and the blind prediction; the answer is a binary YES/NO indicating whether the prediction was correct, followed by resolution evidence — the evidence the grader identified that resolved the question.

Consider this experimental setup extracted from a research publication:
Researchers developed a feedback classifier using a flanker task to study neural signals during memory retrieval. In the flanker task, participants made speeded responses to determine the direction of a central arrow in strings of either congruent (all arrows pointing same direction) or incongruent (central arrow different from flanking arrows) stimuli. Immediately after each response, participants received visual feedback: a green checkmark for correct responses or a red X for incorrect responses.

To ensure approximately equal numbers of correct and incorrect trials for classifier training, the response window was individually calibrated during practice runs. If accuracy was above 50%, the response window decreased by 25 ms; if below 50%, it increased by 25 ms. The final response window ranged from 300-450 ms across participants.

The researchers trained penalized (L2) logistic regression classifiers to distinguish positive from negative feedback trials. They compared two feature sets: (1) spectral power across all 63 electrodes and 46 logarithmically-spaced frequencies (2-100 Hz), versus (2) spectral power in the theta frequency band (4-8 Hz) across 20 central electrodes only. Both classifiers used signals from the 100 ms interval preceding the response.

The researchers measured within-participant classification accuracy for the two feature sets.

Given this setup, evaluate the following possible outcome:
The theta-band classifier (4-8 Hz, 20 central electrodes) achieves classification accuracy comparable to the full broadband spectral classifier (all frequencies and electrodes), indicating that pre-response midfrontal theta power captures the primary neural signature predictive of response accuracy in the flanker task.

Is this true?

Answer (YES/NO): NO